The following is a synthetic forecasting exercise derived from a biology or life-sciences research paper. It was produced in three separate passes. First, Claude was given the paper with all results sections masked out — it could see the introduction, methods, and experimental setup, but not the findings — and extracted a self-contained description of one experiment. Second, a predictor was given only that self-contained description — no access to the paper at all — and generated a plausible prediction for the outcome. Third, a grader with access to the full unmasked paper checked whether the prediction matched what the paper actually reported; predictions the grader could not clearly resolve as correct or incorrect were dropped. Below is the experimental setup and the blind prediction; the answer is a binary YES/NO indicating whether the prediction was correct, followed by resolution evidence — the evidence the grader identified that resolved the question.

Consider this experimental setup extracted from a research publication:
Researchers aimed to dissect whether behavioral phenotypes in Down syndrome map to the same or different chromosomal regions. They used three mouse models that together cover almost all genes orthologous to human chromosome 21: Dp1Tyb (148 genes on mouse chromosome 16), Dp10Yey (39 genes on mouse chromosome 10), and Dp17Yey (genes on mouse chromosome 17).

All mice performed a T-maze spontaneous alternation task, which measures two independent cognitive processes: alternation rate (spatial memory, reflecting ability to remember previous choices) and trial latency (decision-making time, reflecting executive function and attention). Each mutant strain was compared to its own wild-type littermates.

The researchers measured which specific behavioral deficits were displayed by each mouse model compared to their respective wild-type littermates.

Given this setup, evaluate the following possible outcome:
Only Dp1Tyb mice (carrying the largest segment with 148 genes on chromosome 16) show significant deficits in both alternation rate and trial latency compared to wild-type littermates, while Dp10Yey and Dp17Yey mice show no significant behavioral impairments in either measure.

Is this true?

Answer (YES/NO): NO